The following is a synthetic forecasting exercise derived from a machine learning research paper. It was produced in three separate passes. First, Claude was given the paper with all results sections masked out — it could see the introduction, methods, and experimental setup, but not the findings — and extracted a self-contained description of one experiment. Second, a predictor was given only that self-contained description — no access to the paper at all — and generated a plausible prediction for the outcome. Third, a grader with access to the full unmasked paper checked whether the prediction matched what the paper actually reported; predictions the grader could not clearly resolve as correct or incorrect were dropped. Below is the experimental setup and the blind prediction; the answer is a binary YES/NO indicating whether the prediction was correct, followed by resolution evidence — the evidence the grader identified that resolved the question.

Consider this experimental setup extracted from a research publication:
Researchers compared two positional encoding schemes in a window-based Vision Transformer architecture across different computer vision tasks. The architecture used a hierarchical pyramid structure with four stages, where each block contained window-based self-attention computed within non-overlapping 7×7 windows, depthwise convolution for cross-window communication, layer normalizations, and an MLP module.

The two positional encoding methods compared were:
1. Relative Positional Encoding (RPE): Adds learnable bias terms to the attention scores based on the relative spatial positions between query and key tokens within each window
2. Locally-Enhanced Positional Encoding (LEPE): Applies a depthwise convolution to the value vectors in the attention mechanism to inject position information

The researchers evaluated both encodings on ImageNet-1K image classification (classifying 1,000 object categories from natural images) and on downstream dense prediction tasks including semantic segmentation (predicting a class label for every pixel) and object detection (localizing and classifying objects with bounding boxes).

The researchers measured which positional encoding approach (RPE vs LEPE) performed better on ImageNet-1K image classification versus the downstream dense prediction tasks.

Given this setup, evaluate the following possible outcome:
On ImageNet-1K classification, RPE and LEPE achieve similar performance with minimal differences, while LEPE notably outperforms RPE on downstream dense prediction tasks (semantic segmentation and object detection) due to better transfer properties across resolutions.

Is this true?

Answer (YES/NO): NO